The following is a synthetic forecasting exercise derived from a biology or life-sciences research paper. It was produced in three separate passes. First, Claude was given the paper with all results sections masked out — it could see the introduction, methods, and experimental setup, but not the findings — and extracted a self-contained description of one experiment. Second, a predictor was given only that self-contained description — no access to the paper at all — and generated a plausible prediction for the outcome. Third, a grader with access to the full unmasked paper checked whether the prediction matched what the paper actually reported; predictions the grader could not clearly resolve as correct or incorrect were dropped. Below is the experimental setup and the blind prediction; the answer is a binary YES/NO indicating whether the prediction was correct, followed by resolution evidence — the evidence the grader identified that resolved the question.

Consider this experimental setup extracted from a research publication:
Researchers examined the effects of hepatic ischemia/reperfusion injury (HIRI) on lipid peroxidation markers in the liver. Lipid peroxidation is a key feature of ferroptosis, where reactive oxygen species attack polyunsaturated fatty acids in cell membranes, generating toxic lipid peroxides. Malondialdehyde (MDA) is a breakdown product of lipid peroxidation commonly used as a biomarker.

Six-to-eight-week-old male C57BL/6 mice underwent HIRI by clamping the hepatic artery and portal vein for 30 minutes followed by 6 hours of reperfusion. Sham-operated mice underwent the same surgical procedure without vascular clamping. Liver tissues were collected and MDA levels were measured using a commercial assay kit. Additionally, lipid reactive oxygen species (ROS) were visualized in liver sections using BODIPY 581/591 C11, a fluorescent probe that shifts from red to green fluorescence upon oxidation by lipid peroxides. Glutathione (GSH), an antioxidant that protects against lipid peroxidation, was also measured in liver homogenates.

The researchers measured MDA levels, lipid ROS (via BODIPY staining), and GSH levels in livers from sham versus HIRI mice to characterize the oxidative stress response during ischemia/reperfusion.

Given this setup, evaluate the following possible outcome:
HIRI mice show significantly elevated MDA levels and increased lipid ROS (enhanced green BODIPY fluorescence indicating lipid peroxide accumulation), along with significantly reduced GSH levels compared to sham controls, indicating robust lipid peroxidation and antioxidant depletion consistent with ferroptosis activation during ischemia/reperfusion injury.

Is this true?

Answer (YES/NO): YES